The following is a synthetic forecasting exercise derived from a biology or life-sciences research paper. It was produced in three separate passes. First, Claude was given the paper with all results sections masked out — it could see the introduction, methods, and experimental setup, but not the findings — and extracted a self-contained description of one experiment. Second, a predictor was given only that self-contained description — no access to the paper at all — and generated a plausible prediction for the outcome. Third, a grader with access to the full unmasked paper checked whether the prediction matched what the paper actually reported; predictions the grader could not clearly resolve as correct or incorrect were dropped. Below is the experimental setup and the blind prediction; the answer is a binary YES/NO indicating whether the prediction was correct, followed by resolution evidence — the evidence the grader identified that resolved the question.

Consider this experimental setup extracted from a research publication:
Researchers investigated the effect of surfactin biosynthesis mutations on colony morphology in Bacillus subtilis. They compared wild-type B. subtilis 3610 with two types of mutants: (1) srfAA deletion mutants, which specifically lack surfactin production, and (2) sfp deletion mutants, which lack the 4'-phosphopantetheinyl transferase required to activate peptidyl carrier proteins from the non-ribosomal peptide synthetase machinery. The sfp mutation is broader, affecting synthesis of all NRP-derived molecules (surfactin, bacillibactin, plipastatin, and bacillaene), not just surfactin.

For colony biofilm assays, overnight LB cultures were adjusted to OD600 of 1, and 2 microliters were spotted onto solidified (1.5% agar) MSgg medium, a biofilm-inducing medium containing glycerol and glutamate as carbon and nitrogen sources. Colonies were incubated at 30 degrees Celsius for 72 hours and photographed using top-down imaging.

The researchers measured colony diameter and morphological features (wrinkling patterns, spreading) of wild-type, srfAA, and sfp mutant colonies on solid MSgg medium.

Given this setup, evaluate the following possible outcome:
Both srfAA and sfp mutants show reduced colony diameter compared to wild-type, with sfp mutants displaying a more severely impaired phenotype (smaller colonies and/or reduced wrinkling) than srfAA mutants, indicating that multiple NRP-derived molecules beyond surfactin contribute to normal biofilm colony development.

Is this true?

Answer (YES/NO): YES